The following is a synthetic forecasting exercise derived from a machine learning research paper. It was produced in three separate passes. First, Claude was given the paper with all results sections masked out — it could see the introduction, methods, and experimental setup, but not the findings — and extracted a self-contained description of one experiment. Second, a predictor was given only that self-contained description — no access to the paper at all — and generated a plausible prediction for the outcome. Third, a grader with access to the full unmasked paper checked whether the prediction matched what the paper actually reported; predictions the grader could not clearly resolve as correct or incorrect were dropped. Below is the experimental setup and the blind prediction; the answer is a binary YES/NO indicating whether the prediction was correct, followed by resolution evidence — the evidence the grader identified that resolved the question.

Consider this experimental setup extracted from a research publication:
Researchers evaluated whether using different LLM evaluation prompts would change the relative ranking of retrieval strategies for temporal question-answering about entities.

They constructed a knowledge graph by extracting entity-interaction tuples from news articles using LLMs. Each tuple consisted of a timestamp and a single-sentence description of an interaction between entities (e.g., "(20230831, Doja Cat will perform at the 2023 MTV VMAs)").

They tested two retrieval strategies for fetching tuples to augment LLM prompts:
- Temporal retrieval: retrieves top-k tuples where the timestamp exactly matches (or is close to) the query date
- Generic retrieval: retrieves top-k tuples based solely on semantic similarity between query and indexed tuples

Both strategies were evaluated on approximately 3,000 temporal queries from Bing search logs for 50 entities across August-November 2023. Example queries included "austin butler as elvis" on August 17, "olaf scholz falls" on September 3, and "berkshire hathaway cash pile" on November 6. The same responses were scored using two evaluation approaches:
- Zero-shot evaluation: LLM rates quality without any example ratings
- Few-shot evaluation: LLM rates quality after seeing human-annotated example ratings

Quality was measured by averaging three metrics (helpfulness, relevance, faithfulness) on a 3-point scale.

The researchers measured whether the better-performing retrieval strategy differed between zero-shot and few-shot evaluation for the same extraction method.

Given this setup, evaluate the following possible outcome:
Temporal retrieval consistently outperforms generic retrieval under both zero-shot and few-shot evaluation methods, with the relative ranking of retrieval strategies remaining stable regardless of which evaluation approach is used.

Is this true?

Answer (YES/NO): NO